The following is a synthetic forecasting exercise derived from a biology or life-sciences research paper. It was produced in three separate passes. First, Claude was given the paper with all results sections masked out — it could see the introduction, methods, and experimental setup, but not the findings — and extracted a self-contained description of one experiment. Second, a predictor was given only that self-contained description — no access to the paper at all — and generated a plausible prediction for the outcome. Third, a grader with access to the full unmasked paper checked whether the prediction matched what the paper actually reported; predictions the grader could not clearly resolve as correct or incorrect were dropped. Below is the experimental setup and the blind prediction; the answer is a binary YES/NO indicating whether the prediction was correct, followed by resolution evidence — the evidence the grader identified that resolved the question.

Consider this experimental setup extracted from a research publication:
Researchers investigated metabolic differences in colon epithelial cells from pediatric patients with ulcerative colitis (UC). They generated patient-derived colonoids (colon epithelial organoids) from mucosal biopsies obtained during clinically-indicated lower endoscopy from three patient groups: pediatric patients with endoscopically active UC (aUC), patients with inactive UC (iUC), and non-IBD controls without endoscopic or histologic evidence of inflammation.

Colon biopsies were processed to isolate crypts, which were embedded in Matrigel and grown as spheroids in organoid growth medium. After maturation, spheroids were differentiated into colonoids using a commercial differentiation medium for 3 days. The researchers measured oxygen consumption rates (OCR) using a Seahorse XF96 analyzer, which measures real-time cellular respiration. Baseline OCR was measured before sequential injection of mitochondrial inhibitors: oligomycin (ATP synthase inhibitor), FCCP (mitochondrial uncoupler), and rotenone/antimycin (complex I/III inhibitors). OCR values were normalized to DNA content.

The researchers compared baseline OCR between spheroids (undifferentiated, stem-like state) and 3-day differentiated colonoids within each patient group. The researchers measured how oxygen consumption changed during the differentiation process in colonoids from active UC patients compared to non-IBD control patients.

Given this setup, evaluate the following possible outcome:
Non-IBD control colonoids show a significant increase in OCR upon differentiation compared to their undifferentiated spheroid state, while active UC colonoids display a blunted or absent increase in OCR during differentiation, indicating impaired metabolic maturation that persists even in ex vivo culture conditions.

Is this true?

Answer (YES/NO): NO